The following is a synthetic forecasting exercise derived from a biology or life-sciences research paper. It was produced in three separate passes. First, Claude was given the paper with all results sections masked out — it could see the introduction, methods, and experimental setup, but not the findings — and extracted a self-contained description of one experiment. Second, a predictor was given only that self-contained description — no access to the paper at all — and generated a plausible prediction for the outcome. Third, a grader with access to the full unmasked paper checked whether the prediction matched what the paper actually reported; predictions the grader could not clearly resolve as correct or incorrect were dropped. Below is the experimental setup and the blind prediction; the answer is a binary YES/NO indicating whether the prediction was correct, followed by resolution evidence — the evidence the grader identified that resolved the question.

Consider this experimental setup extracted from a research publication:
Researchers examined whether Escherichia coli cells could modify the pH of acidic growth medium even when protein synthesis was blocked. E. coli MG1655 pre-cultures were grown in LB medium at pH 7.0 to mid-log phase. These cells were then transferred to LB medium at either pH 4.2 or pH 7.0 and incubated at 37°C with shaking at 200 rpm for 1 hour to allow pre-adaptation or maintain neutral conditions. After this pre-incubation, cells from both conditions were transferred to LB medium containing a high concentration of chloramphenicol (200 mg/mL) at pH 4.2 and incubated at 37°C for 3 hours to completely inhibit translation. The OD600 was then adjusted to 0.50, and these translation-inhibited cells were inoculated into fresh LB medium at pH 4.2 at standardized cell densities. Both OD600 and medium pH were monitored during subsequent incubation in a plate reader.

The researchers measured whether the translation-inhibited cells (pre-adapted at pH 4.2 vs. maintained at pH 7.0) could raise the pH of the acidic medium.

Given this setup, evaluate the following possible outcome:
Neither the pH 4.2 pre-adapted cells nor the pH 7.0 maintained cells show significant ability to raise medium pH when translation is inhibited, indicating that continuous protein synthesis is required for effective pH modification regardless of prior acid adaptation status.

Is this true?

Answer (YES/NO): NO